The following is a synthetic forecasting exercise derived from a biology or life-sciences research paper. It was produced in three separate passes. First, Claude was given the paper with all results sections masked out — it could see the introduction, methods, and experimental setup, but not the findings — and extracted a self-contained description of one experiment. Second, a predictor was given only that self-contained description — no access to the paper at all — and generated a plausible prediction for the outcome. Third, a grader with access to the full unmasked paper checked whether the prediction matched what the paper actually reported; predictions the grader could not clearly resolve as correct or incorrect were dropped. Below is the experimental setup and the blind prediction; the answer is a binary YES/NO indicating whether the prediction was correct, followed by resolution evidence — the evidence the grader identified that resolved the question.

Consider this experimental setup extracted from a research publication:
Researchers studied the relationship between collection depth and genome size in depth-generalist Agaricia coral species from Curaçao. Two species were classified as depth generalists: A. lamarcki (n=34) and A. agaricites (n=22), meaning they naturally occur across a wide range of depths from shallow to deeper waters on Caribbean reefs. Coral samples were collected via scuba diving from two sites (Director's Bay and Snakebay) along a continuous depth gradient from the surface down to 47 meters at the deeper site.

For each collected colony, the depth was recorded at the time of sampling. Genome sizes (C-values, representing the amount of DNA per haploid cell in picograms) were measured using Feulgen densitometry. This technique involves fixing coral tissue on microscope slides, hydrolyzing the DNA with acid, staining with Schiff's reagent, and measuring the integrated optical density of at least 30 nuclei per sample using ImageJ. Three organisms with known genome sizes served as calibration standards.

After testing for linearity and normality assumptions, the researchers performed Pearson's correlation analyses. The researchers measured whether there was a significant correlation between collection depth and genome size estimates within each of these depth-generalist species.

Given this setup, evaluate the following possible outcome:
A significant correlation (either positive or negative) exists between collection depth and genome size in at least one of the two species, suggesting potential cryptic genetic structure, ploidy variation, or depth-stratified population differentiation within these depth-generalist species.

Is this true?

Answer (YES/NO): NO